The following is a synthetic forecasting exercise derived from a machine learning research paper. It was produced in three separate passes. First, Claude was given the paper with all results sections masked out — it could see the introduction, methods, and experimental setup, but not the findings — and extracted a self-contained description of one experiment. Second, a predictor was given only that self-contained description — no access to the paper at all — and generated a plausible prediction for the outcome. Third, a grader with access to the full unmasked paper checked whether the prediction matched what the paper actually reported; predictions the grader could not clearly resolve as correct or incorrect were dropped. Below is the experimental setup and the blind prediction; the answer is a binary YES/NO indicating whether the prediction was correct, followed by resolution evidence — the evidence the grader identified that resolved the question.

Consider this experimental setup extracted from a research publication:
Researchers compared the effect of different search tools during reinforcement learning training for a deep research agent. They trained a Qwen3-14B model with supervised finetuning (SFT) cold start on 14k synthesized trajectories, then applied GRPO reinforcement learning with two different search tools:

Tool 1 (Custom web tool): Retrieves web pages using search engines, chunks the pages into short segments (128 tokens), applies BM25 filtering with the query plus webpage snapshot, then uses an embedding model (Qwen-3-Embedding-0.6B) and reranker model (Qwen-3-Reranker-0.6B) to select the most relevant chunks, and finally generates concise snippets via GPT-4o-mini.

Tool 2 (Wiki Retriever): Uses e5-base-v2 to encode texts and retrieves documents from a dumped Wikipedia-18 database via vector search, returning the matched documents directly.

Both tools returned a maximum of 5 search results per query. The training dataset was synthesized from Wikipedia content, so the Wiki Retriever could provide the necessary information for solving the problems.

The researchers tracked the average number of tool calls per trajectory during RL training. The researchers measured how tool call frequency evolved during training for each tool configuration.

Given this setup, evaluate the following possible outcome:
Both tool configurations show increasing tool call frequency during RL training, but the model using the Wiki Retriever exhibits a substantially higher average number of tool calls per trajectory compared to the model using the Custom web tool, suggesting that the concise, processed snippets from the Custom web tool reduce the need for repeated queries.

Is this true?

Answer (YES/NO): NO